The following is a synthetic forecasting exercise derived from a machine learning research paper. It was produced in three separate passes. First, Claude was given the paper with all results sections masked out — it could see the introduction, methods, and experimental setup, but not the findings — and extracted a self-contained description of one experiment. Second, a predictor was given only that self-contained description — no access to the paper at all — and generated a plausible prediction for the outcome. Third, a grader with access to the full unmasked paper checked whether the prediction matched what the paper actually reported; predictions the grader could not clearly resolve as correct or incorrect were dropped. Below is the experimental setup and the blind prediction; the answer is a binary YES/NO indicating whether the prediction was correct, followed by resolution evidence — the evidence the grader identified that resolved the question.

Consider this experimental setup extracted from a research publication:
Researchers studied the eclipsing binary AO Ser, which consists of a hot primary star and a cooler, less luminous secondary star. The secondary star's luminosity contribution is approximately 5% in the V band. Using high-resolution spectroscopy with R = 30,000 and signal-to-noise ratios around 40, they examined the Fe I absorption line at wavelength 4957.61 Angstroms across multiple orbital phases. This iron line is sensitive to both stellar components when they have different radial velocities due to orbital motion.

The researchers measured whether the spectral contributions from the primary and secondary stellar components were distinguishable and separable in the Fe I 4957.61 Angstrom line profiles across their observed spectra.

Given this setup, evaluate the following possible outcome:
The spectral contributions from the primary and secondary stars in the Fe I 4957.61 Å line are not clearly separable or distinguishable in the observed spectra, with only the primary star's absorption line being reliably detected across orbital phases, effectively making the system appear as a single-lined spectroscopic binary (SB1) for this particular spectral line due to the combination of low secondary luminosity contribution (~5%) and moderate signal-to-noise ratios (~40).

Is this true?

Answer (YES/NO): NO